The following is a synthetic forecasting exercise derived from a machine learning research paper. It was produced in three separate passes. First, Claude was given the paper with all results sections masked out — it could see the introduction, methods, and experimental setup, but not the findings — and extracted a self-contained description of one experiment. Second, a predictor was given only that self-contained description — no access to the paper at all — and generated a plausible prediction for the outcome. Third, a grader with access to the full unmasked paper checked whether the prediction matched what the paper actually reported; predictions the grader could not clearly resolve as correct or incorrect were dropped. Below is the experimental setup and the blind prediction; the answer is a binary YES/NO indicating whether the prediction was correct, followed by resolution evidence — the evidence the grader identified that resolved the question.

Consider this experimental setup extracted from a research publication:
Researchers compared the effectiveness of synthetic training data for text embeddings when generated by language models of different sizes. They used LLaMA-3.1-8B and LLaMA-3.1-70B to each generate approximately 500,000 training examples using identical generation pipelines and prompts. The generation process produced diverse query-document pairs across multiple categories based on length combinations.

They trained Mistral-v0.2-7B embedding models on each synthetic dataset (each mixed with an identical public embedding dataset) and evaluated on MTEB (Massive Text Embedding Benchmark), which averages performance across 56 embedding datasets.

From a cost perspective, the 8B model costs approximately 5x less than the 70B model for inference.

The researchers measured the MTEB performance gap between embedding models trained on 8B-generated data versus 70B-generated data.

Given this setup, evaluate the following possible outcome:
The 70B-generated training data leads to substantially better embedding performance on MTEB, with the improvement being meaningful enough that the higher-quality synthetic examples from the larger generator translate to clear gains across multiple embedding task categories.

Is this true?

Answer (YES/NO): NO